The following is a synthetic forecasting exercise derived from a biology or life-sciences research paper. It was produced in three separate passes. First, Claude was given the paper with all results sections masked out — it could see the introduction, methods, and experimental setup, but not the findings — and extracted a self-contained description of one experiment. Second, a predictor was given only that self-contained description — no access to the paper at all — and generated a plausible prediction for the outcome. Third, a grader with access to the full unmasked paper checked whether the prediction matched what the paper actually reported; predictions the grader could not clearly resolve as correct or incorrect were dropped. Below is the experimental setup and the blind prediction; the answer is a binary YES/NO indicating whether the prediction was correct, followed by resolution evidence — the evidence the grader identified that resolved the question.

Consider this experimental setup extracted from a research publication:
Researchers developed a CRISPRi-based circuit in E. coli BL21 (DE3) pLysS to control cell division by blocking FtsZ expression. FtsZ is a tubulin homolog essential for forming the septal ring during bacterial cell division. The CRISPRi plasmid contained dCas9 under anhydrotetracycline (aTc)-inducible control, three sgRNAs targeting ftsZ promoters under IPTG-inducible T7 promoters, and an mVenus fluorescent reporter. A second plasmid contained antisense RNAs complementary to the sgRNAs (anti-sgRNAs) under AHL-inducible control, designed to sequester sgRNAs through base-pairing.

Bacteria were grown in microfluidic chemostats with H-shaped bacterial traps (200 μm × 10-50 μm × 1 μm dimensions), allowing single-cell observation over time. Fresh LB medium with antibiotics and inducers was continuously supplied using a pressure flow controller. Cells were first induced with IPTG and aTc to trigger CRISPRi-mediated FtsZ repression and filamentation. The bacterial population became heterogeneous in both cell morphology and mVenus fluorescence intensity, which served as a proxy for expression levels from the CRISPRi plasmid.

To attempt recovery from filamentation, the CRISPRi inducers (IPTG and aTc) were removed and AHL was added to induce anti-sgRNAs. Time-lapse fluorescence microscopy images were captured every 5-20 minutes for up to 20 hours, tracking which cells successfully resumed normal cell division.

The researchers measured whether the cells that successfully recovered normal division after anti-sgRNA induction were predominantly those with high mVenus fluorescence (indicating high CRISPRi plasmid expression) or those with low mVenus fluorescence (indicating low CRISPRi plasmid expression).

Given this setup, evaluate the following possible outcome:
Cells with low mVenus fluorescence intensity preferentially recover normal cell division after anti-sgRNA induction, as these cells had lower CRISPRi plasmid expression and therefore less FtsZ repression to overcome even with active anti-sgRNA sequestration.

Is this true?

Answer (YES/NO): YES